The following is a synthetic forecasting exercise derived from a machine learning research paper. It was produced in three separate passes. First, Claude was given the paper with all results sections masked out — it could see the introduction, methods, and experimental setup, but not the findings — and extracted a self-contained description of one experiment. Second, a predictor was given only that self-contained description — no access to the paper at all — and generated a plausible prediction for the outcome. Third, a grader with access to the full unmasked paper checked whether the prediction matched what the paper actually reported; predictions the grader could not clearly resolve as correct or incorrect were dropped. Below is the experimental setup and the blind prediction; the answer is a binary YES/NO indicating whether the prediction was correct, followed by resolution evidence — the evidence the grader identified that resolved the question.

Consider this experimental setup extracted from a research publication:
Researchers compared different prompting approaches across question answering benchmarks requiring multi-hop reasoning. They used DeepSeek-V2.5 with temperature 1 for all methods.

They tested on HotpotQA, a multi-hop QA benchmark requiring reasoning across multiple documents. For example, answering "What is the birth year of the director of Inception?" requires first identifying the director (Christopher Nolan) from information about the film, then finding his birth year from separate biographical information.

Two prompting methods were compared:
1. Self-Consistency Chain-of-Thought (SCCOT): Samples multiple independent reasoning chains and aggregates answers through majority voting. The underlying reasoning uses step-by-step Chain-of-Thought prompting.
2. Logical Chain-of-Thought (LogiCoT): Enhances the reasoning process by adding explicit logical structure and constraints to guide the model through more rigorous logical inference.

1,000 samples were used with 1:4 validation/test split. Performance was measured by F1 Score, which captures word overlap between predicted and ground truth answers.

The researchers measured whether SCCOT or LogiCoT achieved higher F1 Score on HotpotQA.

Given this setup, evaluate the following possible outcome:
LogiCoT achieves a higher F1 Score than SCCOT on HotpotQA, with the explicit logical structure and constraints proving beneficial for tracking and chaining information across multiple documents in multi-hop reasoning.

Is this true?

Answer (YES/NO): NO